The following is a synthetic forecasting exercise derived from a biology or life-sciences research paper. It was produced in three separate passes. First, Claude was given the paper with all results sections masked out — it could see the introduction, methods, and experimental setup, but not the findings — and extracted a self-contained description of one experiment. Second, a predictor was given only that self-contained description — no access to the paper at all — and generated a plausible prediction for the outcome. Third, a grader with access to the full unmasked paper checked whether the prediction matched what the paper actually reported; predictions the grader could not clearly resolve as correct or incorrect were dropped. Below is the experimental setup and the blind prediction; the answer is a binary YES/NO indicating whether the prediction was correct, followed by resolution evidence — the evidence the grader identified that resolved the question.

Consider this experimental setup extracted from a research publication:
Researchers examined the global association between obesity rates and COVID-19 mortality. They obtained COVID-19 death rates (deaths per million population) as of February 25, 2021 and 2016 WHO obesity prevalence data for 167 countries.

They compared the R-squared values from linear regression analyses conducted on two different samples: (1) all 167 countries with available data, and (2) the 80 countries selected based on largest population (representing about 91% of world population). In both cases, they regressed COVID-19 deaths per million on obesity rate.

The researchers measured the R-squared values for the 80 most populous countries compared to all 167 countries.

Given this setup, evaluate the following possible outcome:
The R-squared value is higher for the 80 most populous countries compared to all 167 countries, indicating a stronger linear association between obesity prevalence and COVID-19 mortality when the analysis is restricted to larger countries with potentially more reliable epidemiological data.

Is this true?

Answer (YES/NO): YES